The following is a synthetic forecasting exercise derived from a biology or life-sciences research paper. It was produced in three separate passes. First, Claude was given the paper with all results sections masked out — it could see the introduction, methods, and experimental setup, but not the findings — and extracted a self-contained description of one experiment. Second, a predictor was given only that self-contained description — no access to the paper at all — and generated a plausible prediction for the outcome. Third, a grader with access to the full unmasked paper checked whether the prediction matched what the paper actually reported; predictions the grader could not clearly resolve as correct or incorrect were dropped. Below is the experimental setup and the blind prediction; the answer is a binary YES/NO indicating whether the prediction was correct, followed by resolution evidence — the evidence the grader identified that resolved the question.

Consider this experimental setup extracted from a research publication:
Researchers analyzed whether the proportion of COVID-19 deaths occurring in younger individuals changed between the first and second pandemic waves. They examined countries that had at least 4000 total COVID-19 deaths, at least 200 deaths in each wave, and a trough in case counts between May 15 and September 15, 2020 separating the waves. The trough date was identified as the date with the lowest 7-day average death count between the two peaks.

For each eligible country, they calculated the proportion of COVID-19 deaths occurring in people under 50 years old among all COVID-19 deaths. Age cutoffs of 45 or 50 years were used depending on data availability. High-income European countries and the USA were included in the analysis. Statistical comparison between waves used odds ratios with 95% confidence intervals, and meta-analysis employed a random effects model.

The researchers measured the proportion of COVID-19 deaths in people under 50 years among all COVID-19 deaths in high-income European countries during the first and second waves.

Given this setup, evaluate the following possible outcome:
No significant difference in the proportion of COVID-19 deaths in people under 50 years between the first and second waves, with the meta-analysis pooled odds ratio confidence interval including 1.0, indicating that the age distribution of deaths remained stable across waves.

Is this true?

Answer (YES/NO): NO